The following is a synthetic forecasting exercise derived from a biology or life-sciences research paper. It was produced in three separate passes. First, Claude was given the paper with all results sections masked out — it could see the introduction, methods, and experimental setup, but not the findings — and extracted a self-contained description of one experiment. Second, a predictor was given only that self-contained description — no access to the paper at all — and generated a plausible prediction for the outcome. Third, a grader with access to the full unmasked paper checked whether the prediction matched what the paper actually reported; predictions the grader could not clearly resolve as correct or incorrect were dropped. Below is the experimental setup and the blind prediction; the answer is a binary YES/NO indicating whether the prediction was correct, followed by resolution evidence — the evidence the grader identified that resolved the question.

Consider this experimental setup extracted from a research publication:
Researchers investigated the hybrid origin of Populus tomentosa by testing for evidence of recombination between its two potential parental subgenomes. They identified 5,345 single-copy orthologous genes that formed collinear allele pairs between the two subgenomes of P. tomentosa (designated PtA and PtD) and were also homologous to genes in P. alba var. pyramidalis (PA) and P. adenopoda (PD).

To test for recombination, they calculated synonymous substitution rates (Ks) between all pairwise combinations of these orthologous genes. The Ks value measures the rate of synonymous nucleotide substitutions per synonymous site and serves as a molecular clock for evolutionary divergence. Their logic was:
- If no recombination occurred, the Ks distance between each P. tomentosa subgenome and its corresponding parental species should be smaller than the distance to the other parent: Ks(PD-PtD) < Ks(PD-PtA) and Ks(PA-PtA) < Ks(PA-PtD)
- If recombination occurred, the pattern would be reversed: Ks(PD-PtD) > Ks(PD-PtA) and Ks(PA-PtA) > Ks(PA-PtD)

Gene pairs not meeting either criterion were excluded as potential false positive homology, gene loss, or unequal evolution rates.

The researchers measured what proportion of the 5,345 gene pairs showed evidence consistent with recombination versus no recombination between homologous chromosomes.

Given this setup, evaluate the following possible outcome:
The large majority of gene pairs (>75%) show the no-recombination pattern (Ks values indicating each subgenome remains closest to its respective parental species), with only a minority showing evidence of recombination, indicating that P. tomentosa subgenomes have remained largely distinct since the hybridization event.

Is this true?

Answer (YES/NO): YES